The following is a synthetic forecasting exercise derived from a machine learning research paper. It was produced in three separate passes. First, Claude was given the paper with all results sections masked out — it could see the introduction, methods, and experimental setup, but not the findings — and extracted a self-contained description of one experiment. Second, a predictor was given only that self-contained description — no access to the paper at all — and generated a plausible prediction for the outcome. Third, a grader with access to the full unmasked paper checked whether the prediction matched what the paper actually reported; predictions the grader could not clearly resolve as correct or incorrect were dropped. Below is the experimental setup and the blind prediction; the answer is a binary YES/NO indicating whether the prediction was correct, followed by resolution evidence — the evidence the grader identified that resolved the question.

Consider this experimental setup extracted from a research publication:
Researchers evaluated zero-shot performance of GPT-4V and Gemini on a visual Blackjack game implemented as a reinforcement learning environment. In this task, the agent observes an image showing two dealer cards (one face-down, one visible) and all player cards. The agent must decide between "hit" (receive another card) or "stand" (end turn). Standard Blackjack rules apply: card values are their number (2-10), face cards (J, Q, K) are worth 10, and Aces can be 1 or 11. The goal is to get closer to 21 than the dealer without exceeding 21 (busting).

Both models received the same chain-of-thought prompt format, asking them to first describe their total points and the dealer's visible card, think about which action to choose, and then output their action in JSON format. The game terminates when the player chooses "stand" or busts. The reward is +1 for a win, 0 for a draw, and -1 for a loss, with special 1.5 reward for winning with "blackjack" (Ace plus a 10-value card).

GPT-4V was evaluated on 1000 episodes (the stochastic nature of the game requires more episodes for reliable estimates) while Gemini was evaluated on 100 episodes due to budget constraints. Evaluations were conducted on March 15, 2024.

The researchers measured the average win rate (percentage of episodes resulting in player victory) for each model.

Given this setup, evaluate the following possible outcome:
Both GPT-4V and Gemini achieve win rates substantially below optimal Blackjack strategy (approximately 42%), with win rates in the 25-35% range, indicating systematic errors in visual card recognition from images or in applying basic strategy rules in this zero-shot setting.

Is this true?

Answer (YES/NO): YES